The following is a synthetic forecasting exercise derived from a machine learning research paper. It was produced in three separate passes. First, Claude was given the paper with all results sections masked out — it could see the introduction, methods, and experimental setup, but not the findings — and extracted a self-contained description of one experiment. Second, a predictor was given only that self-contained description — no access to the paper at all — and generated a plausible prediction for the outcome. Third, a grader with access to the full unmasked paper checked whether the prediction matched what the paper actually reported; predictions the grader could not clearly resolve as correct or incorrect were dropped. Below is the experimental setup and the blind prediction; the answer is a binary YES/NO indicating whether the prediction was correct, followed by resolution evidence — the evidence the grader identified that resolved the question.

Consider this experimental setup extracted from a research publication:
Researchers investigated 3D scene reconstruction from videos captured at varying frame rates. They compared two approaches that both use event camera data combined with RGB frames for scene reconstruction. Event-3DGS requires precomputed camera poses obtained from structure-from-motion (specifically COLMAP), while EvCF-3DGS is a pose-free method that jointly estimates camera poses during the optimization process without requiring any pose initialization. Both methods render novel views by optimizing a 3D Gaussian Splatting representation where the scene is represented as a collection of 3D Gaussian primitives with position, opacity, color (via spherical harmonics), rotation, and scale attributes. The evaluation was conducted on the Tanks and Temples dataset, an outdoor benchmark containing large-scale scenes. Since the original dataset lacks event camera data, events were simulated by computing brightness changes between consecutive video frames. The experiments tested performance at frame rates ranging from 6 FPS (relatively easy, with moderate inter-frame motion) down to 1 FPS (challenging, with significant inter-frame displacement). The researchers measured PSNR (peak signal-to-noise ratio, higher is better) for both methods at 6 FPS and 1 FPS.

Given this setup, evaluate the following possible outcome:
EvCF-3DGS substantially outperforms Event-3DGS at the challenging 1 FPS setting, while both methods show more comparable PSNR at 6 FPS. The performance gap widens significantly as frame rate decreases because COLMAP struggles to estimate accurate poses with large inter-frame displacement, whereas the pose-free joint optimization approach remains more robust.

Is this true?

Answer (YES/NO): NO